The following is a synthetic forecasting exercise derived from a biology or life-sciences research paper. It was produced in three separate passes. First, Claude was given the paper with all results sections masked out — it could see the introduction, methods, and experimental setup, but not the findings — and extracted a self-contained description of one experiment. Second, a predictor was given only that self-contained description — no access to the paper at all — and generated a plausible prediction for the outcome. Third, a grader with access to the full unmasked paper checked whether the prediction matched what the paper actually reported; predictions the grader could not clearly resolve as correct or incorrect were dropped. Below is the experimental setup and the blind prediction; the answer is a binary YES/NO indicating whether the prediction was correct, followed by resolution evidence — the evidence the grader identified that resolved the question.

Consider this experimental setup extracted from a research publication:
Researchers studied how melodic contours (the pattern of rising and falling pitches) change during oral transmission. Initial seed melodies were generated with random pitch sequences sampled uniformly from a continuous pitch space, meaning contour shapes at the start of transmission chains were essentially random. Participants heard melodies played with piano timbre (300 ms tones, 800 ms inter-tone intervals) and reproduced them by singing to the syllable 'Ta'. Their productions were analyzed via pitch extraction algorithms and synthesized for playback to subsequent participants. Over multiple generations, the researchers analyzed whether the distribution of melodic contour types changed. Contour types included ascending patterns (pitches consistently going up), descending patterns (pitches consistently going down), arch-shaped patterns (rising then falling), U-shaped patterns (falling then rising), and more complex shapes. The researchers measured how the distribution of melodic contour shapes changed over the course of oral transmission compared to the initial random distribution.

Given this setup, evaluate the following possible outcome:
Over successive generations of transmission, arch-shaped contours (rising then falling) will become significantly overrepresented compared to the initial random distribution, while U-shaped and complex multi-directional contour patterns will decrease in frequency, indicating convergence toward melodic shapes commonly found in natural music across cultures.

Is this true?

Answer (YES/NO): YES